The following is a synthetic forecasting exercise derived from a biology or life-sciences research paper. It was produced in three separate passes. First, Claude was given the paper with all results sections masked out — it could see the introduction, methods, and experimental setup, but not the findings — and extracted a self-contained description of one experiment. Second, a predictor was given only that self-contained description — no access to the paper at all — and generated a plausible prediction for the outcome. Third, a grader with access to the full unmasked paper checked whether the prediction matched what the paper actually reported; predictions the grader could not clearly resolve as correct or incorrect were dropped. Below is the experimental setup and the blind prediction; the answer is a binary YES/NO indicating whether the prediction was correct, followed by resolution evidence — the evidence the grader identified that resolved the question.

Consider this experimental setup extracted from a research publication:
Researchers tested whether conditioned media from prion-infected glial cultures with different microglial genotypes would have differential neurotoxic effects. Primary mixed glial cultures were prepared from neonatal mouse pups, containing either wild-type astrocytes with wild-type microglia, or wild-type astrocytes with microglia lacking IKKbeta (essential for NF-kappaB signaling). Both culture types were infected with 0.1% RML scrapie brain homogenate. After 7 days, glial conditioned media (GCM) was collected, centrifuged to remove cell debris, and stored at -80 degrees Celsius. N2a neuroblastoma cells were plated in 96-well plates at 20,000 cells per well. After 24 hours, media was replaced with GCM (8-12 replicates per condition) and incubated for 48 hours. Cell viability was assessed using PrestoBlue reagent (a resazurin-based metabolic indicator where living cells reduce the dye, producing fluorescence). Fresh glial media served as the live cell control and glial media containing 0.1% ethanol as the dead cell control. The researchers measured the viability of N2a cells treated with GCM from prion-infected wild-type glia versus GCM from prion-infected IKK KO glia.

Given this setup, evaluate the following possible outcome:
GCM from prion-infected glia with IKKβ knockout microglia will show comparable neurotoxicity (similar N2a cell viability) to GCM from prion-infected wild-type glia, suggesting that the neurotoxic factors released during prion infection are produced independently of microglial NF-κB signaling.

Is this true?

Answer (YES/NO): YES